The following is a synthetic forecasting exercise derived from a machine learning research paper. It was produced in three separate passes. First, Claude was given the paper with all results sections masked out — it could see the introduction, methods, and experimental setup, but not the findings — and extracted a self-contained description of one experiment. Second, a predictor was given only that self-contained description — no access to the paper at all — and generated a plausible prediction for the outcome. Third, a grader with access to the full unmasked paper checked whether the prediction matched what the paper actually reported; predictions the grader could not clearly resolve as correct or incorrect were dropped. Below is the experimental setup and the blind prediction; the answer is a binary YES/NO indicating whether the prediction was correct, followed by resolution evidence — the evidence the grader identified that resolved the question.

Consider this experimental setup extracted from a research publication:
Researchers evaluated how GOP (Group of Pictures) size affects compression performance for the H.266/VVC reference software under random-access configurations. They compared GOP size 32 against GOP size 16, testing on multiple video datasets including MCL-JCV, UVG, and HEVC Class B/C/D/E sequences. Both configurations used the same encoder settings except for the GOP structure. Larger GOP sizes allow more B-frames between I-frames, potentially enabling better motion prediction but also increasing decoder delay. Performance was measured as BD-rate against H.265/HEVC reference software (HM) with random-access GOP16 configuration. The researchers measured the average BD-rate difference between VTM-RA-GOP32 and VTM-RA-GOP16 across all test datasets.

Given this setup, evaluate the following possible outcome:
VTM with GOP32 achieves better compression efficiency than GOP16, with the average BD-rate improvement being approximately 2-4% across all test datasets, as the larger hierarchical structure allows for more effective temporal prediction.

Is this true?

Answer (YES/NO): NO